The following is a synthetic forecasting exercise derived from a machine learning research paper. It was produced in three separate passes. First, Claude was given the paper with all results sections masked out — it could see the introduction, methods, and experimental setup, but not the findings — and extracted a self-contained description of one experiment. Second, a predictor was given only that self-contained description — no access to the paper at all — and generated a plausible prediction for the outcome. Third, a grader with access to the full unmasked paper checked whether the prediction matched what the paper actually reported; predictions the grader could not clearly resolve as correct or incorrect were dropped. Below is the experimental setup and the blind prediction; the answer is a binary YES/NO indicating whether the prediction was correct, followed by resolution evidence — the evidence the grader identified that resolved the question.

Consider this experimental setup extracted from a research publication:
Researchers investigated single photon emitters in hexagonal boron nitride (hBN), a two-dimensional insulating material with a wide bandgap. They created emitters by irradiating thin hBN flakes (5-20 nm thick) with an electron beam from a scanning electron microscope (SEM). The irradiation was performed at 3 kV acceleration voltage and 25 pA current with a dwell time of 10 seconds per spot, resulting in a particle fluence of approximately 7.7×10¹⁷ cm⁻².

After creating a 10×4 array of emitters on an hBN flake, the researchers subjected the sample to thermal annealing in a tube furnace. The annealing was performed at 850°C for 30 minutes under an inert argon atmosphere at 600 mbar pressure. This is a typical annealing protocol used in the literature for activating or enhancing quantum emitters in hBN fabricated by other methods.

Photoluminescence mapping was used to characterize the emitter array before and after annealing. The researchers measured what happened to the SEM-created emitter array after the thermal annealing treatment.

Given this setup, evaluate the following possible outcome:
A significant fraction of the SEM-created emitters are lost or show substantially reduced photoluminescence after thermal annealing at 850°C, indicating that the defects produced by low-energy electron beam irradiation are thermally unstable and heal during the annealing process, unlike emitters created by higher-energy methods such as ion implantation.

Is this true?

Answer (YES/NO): YES